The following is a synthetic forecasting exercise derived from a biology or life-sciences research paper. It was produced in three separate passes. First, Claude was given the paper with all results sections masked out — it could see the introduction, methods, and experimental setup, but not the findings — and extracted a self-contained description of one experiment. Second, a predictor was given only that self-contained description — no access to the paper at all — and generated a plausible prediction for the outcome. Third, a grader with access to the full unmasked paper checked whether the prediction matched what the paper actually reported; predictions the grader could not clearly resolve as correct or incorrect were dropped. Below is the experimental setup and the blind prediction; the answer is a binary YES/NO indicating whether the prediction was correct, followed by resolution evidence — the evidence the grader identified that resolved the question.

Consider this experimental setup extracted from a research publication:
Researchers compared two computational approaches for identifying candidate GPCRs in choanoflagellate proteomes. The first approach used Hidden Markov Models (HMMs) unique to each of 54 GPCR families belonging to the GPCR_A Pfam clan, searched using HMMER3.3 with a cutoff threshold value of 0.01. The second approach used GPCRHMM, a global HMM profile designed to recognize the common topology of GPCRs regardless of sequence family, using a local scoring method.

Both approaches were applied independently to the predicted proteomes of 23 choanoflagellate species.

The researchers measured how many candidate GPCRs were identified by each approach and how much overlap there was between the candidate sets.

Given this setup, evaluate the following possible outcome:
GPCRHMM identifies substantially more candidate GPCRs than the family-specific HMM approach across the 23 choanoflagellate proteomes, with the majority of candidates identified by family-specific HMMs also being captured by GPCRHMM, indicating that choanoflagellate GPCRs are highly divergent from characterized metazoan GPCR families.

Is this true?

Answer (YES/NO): NO